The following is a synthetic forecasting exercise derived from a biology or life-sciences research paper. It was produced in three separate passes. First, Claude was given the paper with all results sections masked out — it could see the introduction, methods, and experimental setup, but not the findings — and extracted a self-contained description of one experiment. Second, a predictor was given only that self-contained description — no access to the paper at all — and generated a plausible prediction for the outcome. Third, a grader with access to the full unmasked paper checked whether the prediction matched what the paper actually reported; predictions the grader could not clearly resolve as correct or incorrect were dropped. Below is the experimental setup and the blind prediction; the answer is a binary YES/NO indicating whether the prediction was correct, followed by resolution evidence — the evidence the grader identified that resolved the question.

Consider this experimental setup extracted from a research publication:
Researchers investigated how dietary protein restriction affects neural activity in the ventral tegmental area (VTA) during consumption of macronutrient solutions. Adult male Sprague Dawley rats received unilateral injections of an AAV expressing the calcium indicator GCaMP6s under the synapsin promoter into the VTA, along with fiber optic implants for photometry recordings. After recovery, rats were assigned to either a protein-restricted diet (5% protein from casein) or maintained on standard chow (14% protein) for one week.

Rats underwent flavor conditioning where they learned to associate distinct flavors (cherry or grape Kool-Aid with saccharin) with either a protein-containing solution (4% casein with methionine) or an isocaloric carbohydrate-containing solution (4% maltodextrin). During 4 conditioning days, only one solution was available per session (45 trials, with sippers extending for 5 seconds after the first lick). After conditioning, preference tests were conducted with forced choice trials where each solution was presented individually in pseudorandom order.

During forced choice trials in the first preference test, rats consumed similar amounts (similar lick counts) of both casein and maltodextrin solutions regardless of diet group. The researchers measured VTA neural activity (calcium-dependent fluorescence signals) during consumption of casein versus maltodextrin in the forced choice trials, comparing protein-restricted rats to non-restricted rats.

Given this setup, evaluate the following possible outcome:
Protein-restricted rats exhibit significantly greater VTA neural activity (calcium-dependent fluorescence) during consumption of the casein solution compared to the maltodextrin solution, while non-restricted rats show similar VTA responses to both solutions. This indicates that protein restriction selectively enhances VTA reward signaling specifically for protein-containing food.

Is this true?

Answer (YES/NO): YES